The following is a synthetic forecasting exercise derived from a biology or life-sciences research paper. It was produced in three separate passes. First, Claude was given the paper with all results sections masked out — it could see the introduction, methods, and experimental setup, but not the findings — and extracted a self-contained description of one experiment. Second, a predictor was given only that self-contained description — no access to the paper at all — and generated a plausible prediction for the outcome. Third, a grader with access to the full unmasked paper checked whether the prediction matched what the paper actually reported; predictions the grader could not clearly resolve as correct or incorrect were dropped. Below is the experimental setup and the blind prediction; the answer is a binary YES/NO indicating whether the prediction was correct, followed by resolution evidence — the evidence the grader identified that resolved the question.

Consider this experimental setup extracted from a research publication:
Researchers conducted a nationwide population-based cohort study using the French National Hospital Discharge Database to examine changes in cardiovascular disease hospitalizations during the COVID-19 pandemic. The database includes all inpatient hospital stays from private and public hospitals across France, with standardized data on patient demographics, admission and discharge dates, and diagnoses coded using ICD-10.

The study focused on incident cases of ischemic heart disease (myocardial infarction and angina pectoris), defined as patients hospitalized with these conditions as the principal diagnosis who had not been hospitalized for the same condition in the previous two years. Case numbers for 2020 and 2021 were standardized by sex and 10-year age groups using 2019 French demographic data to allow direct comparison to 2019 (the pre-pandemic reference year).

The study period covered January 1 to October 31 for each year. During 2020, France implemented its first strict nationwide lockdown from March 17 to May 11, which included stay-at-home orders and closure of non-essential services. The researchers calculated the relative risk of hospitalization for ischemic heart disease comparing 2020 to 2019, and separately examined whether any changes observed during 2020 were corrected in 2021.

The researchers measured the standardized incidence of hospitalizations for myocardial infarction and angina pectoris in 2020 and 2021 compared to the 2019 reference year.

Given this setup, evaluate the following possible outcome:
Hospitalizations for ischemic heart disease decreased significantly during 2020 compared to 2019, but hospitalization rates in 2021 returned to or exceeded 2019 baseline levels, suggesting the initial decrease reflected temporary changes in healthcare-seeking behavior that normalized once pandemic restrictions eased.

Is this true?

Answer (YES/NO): NO